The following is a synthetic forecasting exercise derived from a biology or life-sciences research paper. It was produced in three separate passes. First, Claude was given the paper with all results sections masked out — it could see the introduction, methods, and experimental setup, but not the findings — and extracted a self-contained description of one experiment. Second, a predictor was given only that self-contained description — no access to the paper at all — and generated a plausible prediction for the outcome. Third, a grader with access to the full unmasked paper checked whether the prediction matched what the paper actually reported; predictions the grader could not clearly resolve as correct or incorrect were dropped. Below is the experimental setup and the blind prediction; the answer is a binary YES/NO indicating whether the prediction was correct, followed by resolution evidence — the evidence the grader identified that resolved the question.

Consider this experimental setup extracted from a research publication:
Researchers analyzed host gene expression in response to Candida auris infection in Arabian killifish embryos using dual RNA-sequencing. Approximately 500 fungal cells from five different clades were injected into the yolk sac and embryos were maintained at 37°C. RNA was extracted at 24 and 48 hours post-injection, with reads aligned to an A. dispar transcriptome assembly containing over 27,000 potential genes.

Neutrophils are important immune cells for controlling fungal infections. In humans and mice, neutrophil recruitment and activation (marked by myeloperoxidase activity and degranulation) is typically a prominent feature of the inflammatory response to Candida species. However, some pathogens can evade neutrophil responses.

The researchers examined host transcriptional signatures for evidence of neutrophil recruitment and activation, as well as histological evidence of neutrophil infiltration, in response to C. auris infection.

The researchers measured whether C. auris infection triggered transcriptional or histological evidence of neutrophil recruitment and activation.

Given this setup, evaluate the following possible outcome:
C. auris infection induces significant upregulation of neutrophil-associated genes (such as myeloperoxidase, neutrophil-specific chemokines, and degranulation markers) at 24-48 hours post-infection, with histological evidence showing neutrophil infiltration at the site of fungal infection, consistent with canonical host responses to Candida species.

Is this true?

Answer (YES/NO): NO